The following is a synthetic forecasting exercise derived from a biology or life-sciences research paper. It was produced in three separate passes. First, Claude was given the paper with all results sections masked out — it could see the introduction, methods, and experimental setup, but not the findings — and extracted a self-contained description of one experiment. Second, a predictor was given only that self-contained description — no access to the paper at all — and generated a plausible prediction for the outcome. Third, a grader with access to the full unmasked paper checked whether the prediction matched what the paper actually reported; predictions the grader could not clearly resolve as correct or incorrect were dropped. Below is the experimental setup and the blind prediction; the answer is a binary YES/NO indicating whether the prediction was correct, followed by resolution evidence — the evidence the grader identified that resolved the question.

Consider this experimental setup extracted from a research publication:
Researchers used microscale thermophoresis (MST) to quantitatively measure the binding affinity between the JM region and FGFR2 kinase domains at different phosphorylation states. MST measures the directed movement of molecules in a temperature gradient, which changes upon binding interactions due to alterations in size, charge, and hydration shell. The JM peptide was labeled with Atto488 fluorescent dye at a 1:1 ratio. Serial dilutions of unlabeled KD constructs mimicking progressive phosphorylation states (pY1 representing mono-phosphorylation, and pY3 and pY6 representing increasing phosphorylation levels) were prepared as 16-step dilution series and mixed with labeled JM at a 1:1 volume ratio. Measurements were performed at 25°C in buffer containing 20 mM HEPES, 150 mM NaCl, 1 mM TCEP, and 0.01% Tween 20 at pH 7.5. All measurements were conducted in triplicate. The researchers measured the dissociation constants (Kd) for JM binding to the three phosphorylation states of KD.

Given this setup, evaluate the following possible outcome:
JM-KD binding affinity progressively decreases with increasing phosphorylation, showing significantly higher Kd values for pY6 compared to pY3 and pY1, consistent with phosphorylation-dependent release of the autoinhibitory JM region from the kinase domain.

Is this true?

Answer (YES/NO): NO